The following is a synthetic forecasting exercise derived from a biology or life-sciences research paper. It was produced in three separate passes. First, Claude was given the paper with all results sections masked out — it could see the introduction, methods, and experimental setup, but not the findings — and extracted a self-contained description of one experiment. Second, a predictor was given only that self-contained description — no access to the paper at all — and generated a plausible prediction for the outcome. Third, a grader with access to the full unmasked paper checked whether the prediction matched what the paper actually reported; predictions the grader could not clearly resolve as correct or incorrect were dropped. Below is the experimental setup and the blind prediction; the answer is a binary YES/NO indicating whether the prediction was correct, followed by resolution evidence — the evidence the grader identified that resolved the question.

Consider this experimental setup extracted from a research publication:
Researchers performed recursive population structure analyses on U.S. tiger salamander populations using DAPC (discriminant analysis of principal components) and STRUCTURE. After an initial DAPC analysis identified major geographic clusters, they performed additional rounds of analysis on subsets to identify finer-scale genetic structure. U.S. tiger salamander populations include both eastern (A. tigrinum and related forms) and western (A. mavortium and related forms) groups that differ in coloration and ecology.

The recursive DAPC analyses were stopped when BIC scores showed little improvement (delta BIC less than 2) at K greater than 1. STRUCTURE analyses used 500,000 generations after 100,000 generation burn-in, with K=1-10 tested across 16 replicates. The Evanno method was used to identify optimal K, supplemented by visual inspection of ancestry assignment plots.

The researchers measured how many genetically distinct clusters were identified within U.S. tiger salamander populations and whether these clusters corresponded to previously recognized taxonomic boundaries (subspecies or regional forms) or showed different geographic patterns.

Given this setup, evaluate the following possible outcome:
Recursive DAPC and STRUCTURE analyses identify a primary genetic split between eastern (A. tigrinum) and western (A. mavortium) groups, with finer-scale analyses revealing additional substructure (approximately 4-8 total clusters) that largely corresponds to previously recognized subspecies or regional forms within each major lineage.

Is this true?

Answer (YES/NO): NO